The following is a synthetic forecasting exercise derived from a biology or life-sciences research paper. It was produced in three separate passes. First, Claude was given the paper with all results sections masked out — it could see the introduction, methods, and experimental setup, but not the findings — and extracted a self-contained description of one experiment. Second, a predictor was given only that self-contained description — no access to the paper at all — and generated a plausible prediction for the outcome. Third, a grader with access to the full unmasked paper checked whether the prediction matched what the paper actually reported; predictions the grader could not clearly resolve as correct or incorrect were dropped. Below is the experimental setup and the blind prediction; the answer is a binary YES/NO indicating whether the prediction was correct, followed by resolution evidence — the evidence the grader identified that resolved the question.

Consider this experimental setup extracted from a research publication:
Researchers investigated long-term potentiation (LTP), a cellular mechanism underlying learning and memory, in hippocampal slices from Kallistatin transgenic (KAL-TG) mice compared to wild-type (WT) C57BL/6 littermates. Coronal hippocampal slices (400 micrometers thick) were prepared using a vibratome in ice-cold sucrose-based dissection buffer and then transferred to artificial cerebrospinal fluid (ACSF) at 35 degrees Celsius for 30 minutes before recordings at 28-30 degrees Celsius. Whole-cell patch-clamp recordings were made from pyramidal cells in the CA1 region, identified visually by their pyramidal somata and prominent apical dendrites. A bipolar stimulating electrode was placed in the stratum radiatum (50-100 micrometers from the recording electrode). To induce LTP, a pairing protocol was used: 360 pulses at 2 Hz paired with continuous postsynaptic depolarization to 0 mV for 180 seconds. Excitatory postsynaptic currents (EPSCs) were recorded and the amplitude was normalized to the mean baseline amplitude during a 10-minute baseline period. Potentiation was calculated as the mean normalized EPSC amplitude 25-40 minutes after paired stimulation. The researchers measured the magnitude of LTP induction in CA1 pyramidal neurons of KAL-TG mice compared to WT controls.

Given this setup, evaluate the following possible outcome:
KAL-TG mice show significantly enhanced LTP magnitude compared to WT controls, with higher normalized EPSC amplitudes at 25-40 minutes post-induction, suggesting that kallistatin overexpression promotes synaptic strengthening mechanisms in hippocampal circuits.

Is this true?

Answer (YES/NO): NO